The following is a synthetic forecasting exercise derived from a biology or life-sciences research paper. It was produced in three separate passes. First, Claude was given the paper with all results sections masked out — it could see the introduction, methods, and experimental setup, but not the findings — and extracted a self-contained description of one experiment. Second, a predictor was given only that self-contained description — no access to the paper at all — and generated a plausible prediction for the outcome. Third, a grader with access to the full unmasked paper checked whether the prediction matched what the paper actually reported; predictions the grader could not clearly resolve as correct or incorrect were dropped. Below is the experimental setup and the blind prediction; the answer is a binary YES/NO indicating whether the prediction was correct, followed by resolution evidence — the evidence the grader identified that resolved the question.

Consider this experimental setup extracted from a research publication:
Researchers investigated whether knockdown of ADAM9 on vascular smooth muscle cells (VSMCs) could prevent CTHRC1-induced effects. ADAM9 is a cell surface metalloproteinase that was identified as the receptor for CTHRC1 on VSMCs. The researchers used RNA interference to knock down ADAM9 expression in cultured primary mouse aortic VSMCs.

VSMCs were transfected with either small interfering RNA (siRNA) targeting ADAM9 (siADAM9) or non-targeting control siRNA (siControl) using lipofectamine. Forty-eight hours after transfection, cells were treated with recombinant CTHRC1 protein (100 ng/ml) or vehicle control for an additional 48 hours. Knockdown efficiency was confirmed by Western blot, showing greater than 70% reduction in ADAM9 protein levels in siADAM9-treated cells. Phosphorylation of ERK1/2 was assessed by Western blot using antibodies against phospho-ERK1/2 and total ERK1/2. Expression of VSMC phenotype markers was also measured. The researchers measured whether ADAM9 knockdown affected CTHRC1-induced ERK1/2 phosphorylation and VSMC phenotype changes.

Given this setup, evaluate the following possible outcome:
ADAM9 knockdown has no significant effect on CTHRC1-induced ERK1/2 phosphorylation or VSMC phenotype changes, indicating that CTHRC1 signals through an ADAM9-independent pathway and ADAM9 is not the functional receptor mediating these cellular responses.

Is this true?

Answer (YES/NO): NO